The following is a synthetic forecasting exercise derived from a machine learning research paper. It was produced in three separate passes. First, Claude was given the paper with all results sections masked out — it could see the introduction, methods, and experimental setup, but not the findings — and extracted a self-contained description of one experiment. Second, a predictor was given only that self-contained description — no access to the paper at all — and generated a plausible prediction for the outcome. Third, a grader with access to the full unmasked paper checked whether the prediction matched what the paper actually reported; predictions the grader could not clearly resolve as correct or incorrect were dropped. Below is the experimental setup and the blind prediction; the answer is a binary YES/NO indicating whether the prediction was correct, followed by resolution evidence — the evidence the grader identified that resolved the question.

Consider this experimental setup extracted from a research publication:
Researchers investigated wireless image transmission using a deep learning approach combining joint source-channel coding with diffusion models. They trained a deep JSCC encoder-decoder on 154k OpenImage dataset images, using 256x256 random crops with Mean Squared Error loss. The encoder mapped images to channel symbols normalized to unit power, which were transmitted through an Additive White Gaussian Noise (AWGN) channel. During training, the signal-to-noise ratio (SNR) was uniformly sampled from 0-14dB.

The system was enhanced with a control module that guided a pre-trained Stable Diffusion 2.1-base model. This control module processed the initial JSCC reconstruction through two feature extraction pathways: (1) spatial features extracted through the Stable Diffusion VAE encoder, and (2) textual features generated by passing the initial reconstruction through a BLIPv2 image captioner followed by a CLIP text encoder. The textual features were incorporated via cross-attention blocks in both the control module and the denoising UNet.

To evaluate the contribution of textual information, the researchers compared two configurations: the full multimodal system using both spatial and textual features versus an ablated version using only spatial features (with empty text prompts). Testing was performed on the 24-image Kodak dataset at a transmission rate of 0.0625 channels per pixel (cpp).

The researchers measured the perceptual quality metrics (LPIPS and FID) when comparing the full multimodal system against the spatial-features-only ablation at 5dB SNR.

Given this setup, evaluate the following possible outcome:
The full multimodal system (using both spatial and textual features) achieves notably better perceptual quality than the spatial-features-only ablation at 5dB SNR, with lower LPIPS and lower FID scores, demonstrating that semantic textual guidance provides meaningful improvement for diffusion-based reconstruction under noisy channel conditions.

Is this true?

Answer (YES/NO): YES